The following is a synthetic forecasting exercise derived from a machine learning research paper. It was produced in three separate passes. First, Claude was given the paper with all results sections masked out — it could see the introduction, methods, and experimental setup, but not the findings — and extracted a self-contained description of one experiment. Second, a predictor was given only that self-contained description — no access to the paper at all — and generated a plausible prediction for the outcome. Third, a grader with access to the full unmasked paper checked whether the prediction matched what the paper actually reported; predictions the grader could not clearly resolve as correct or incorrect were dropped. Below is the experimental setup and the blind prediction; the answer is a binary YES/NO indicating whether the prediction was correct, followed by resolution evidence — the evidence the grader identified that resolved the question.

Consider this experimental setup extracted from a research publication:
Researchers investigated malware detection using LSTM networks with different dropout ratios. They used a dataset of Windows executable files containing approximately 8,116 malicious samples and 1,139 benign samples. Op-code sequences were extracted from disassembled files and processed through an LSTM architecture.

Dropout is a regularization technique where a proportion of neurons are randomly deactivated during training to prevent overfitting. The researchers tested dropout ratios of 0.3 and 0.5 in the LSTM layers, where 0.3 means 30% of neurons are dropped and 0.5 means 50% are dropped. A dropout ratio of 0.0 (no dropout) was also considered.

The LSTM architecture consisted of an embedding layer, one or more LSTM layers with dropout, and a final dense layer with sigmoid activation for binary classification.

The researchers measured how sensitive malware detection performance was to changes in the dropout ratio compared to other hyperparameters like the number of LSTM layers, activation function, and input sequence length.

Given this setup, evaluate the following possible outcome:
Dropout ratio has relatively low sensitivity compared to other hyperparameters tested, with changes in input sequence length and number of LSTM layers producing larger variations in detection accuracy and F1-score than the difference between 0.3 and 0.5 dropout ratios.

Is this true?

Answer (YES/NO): YES